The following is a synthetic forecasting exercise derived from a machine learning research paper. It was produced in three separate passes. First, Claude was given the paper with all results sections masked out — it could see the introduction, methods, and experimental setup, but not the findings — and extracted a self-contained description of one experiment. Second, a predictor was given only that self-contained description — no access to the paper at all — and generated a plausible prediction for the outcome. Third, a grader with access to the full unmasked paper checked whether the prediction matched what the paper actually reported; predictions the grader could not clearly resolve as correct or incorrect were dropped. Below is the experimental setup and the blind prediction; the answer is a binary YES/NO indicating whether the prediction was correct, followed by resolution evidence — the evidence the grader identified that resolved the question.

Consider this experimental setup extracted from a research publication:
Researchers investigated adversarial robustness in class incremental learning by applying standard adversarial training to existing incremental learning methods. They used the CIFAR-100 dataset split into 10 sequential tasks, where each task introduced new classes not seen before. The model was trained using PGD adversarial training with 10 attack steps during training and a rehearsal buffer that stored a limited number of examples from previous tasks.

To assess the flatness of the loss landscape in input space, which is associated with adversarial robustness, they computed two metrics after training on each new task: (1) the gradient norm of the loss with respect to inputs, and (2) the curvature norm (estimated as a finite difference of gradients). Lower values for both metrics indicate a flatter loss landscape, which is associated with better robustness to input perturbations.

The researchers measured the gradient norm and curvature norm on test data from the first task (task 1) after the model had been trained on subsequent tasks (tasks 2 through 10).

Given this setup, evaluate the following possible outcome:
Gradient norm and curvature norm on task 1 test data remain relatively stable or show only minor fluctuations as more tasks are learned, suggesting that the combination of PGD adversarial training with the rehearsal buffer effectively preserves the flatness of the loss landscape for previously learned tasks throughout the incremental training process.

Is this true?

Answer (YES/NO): NO